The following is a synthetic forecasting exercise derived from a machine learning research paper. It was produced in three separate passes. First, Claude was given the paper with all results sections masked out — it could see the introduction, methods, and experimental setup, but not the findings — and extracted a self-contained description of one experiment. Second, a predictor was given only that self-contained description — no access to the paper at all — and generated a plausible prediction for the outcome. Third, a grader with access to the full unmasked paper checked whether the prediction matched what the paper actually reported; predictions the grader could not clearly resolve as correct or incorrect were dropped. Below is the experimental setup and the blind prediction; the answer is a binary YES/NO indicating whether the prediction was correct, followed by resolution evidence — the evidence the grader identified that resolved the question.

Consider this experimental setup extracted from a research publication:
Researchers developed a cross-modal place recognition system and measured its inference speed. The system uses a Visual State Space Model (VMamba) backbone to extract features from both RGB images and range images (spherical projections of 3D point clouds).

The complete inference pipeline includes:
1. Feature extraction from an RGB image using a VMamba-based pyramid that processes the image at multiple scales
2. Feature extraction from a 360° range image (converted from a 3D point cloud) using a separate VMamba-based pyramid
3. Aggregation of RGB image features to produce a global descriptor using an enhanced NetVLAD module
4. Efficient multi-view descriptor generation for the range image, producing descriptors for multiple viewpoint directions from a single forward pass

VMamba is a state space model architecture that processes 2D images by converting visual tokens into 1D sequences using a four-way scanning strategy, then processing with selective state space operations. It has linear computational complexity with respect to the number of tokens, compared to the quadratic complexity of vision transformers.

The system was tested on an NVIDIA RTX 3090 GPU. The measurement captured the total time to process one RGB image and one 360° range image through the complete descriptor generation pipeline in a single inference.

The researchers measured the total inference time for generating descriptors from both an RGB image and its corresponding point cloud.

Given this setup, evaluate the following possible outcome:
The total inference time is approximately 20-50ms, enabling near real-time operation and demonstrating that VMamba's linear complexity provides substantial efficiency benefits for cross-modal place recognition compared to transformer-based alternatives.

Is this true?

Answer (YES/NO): YES